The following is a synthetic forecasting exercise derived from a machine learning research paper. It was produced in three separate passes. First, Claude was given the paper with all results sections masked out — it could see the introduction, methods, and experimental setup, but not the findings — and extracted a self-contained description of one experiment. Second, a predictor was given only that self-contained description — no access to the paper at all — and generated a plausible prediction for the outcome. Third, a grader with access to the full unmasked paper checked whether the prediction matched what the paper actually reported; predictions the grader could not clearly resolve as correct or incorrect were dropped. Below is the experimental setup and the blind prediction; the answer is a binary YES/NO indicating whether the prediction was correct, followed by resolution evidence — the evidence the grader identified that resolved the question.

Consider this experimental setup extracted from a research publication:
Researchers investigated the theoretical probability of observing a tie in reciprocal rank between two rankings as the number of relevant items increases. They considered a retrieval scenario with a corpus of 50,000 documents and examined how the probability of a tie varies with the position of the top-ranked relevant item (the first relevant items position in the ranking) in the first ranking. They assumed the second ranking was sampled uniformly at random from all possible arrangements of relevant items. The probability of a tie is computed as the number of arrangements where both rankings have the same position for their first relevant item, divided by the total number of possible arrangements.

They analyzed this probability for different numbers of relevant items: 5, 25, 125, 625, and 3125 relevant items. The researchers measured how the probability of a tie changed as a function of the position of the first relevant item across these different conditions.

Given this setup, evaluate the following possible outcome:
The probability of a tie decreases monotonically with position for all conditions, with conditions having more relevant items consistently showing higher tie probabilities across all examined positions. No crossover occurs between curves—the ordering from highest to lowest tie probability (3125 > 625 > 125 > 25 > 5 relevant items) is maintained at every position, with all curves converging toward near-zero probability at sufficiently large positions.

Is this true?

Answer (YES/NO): NO